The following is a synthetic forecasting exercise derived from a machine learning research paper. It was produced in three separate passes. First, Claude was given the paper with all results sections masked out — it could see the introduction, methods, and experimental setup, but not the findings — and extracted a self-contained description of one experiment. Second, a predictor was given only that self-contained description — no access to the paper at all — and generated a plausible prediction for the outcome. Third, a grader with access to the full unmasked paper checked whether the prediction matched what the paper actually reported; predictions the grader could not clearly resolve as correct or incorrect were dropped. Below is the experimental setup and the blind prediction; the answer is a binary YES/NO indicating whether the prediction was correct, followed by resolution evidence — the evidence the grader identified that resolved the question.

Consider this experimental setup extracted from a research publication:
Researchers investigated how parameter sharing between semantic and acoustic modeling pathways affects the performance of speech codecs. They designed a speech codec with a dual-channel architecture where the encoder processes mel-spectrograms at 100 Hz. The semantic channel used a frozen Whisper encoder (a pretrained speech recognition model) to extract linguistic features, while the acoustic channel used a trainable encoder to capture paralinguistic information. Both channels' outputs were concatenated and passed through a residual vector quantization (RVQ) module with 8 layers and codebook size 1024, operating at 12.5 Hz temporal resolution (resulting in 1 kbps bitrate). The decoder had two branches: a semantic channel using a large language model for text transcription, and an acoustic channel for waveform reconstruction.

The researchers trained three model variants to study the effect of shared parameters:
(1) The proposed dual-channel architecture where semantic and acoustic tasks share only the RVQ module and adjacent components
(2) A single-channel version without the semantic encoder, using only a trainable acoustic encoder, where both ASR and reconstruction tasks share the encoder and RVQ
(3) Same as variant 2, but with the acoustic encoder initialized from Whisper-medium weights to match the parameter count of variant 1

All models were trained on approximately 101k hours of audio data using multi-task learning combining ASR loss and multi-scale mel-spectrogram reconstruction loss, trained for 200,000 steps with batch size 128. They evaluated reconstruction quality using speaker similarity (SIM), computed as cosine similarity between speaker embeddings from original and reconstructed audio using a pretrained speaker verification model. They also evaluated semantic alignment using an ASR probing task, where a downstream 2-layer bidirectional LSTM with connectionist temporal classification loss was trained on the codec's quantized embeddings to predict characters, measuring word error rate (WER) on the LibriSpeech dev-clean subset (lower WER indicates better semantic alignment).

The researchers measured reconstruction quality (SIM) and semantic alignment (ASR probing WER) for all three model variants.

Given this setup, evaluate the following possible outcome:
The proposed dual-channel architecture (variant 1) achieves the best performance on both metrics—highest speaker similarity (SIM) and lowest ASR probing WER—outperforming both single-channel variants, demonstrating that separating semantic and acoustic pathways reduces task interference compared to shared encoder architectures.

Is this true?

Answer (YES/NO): NO